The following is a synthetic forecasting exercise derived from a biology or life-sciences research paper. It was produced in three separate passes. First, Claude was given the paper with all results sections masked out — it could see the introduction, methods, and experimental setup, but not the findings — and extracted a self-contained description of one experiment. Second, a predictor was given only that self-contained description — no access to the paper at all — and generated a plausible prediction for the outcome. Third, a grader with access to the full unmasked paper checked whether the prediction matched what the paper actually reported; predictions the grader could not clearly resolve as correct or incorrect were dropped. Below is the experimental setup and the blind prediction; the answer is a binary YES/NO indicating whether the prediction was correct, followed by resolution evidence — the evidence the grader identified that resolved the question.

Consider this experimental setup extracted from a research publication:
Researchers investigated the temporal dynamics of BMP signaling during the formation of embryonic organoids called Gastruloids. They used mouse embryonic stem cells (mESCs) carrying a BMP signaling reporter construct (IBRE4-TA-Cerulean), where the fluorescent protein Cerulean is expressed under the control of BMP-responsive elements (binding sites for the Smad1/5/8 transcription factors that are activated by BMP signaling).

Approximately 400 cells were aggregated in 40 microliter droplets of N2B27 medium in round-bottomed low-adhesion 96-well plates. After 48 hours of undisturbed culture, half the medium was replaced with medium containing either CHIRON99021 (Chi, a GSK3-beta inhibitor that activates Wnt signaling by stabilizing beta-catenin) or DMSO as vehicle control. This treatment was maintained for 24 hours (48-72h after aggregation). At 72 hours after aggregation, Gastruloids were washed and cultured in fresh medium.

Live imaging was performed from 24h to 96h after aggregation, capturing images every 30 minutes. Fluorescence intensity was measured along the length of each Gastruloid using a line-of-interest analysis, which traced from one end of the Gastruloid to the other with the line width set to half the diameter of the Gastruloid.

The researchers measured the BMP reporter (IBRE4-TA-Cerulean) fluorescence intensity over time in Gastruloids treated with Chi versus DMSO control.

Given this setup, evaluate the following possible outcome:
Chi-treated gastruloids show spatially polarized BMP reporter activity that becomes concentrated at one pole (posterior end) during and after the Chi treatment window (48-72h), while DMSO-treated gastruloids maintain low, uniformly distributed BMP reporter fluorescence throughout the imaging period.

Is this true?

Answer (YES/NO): NO